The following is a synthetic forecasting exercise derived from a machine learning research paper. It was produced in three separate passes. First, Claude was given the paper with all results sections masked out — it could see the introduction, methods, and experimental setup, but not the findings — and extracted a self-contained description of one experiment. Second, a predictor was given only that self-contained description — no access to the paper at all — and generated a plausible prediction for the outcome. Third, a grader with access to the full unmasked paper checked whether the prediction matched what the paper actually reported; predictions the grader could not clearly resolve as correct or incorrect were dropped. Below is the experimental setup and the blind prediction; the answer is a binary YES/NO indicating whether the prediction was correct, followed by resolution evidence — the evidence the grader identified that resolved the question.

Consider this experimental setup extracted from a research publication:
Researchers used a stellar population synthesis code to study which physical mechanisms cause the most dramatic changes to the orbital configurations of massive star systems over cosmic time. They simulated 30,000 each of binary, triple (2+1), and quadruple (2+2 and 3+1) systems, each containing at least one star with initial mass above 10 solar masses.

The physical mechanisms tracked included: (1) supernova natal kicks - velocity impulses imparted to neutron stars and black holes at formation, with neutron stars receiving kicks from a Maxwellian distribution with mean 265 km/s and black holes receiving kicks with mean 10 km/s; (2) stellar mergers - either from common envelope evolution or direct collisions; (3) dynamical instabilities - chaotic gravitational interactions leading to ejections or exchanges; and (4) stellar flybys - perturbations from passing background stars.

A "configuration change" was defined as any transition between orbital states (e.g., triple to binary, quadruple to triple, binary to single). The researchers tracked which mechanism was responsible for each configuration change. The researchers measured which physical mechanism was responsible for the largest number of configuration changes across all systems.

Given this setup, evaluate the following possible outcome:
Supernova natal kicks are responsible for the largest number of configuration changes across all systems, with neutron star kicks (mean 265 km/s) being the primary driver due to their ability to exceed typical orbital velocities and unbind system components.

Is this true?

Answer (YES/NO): YES